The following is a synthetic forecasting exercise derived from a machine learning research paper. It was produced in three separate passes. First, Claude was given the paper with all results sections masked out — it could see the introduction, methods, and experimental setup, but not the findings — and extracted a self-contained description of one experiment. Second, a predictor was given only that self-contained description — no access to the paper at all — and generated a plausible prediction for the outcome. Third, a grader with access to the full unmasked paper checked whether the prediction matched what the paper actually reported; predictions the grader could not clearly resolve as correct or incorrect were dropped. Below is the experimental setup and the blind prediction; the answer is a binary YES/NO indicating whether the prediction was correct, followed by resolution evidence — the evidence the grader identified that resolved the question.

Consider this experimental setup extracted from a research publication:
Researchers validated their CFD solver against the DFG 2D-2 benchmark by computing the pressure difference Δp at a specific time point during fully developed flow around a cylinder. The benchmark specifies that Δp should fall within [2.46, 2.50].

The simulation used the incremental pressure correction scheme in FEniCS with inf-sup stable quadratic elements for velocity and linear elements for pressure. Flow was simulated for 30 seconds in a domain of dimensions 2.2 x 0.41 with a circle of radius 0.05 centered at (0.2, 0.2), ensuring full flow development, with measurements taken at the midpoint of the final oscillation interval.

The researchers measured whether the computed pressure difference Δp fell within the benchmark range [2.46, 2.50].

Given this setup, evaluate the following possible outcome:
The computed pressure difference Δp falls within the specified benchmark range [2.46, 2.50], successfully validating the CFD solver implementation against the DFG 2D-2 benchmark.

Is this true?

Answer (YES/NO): NO